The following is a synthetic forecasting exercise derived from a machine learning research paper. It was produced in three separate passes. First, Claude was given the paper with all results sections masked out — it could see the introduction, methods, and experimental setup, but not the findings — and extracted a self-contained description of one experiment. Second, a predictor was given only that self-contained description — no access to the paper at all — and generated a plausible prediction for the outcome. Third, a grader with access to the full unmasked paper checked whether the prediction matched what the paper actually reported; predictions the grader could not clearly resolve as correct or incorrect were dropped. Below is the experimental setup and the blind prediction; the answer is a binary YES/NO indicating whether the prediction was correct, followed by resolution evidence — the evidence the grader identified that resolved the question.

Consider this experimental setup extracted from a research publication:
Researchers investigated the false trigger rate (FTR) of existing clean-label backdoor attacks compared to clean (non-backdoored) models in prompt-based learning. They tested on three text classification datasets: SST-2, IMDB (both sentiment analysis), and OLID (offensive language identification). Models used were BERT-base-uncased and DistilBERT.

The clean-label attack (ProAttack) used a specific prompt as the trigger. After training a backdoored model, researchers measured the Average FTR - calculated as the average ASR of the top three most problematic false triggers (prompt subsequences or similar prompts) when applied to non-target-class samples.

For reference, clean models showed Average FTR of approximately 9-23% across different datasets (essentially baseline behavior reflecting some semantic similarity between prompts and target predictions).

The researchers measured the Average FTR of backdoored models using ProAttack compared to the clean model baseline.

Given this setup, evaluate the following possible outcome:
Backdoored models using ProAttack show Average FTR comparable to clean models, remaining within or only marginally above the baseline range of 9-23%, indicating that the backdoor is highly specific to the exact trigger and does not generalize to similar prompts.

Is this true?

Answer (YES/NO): NO